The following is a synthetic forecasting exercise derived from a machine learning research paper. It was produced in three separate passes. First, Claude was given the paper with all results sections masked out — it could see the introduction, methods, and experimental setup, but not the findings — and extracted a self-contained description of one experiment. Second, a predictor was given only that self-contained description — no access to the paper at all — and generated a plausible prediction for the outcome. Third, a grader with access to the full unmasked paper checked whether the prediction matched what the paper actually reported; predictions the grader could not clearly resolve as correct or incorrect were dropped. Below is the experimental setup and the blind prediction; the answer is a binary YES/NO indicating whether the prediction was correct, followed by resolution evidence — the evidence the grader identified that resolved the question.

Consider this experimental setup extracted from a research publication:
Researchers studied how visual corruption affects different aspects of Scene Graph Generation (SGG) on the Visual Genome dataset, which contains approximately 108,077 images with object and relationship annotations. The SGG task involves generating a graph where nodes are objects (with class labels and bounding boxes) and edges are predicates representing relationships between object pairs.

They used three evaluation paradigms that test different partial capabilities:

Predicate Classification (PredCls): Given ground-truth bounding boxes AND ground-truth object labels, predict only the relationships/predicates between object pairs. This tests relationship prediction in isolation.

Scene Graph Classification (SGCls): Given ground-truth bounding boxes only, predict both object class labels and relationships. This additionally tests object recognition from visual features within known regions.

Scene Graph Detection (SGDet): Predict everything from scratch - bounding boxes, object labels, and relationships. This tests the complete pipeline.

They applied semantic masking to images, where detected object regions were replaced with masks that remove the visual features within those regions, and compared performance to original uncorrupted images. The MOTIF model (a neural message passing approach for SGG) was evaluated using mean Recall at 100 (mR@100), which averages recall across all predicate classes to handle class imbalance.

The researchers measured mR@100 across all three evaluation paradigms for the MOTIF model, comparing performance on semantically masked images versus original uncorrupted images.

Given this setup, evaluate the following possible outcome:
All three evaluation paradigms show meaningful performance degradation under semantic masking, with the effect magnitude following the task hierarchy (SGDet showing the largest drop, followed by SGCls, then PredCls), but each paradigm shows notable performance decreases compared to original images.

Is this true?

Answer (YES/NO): NO